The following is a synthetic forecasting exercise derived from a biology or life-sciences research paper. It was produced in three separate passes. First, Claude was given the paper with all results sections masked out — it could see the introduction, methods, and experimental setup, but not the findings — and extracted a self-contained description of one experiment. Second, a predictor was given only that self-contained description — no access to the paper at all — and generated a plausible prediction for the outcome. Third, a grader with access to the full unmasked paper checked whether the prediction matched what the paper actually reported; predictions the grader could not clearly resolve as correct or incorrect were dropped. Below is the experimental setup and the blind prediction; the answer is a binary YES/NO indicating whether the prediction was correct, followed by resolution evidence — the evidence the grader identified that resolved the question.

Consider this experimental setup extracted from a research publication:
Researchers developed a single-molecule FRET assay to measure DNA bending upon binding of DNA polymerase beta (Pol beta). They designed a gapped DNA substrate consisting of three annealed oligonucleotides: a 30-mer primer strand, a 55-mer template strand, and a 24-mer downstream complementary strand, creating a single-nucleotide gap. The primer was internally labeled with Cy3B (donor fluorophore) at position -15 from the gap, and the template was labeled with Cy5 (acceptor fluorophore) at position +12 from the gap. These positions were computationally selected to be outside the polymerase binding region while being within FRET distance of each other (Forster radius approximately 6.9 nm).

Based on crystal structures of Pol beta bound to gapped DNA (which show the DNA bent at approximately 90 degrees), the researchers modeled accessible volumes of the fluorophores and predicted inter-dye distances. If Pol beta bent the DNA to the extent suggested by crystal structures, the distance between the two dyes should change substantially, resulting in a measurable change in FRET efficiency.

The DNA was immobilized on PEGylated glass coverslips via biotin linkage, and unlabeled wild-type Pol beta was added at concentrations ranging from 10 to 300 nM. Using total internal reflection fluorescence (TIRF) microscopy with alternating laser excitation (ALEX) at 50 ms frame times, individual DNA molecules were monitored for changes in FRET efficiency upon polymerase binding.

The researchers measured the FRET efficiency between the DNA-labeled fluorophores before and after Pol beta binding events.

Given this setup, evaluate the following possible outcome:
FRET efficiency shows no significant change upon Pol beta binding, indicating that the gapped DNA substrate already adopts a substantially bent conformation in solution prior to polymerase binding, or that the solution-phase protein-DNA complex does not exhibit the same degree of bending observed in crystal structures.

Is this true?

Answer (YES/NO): NO